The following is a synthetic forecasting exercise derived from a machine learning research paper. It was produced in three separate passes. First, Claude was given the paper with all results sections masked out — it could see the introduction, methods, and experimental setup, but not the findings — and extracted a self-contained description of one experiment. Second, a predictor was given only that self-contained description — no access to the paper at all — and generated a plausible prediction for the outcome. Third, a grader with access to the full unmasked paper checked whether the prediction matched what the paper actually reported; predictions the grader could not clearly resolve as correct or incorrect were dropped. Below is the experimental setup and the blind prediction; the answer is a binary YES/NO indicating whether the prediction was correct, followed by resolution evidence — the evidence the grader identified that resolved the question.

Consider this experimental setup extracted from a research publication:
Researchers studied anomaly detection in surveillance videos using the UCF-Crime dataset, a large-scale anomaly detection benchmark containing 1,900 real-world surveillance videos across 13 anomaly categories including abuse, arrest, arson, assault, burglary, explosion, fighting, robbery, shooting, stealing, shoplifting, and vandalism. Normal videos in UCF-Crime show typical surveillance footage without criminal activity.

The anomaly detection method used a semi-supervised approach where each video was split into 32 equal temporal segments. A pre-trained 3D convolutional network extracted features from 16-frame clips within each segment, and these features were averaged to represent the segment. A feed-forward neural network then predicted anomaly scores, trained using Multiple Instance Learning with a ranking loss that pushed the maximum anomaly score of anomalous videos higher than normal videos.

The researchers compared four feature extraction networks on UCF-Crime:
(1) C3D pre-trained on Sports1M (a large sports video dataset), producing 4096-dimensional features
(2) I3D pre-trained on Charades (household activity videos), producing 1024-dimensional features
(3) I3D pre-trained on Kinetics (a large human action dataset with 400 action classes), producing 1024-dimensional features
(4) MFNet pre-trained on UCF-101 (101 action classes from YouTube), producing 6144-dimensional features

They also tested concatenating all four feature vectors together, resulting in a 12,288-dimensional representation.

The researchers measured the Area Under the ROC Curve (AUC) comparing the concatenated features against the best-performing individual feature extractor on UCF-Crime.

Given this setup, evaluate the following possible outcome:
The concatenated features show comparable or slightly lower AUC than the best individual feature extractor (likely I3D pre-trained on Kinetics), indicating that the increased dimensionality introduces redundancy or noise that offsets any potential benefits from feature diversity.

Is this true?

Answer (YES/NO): NO